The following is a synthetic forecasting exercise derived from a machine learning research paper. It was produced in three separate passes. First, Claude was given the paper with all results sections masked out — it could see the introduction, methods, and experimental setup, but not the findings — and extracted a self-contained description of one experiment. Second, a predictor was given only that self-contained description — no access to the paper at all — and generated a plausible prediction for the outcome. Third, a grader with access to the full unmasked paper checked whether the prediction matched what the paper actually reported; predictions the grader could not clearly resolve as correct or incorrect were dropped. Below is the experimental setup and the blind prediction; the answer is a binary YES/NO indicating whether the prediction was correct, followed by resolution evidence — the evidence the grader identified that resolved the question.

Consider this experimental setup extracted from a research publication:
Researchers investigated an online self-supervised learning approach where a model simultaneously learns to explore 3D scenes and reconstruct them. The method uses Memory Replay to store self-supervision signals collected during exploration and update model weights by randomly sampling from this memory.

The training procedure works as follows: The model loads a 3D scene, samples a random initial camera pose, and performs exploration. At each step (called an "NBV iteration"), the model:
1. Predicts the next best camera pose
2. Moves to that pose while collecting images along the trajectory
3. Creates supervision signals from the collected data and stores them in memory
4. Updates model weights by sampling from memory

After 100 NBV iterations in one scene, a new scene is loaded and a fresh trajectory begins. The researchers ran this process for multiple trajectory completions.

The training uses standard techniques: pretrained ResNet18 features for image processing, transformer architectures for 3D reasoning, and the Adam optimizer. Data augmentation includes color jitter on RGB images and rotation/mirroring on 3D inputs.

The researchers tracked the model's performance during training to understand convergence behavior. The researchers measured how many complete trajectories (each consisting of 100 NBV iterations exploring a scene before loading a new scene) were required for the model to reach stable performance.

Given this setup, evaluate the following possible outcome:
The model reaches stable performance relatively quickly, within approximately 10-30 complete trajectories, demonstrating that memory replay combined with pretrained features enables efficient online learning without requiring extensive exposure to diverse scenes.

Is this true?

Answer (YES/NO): NO